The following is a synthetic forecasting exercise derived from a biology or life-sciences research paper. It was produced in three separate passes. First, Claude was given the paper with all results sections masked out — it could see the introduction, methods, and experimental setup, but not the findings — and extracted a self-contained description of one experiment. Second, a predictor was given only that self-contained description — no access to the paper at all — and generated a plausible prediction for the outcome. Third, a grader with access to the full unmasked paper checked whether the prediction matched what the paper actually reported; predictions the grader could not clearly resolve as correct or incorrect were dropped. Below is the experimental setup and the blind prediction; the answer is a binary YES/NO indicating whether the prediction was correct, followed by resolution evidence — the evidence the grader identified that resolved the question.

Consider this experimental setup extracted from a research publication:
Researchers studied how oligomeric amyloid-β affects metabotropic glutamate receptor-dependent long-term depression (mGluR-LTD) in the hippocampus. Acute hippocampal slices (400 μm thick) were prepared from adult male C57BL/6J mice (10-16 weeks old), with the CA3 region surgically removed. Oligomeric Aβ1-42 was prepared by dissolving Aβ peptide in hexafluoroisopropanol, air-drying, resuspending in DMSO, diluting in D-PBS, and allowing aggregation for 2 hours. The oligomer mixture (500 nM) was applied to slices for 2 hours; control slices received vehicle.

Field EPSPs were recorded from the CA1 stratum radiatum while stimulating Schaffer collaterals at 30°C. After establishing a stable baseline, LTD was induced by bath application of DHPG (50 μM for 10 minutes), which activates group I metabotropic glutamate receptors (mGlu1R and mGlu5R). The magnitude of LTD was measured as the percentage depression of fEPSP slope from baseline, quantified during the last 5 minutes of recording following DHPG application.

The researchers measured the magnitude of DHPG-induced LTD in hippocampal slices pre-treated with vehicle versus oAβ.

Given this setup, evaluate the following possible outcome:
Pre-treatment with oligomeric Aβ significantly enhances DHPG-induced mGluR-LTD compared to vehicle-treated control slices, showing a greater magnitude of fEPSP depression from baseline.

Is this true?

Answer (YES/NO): YES